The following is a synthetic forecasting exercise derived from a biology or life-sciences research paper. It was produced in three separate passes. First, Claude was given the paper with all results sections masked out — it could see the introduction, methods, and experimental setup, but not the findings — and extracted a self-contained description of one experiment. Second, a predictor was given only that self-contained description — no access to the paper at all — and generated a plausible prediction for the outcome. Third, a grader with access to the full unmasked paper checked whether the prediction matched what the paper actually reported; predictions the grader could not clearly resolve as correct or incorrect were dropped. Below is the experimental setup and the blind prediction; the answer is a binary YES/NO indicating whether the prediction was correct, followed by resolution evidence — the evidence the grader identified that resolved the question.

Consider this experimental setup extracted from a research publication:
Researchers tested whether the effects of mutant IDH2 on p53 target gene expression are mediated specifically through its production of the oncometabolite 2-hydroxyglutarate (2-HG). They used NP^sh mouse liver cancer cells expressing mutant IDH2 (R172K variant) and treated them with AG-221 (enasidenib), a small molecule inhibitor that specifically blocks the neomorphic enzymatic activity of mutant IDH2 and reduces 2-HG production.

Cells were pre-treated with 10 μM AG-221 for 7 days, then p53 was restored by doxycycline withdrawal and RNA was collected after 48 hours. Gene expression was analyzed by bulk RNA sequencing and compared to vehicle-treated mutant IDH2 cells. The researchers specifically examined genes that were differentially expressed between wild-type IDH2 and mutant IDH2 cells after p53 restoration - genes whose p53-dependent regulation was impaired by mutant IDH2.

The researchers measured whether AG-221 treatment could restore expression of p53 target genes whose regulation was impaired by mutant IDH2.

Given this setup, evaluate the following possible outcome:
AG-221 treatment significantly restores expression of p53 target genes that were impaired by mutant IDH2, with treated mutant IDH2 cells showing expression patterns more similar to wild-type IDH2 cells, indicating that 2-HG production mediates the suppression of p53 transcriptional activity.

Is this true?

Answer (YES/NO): YES